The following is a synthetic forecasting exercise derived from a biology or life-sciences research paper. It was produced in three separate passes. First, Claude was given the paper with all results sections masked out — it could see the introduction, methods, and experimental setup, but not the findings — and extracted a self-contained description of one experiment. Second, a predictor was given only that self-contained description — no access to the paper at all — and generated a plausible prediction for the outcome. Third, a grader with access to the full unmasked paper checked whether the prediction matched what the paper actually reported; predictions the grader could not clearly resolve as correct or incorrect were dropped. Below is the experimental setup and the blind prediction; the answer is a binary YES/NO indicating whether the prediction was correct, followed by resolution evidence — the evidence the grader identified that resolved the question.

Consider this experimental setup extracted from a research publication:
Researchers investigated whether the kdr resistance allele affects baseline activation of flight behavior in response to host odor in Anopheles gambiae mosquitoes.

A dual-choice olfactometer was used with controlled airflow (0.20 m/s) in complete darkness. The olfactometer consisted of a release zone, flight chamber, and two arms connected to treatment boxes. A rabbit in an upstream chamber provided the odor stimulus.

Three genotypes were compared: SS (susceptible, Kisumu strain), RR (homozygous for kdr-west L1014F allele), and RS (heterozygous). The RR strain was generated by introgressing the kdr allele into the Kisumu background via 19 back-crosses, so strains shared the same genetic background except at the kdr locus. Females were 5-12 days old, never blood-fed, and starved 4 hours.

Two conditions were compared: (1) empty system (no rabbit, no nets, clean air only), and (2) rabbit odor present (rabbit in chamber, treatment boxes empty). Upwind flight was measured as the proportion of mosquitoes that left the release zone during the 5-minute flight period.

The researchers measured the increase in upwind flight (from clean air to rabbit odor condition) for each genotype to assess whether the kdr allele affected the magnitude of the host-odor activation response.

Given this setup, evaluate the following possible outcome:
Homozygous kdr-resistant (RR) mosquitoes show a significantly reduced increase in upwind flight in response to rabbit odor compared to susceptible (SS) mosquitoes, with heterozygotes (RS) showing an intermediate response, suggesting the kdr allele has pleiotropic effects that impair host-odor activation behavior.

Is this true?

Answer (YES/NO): NO